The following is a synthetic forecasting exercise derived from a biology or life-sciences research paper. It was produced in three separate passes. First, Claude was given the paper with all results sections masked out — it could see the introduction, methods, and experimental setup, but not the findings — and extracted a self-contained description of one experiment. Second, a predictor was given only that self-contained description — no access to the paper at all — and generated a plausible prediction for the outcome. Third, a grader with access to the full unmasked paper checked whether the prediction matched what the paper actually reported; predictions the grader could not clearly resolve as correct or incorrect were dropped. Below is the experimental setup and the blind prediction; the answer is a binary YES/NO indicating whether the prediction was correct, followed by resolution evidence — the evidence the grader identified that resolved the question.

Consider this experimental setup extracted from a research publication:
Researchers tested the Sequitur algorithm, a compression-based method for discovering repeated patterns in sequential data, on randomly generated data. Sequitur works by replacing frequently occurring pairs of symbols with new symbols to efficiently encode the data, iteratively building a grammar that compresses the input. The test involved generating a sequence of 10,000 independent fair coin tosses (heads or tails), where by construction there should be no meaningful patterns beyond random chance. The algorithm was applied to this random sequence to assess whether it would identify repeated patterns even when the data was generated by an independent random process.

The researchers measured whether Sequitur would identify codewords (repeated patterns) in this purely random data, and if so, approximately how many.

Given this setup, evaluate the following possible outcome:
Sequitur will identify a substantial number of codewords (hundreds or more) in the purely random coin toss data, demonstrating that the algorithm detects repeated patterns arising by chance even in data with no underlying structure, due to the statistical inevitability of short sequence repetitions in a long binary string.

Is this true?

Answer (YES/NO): YES